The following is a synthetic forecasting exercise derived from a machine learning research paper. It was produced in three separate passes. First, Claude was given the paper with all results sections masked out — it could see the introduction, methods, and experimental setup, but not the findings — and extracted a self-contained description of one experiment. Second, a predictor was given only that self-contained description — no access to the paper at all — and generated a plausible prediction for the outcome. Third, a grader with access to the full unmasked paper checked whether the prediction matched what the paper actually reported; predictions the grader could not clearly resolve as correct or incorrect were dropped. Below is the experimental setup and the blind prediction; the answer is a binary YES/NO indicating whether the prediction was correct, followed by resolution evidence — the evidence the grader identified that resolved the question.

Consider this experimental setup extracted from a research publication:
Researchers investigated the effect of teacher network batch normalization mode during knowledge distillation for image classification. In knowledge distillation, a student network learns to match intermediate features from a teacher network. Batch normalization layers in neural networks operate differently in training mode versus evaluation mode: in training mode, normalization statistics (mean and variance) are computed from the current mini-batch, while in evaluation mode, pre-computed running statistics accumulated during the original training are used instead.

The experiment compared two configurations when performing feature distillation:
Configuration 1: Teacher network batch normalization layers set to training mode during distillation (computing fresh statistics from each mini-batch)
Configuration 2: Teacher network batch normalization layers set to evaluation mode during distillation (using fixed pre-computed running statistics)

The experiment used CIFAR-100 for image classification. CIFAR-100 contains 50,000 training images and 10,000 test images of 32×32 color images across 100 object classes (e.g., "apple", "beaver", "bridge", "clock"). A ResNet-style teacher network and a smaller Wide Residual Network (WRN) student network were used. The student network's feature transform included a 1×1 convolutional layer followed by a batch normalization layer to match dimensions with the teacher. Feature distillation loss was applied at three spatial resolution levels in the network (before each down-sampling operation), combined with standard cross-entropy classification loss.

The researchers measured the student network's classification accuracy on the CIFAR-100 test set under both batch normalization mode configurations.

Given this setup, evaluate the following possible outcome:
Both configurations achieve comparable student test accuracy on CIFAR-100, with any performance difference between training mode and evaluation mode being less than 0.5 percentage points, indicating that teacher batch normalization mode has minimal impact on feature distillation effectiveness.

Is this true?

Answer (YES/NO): NO